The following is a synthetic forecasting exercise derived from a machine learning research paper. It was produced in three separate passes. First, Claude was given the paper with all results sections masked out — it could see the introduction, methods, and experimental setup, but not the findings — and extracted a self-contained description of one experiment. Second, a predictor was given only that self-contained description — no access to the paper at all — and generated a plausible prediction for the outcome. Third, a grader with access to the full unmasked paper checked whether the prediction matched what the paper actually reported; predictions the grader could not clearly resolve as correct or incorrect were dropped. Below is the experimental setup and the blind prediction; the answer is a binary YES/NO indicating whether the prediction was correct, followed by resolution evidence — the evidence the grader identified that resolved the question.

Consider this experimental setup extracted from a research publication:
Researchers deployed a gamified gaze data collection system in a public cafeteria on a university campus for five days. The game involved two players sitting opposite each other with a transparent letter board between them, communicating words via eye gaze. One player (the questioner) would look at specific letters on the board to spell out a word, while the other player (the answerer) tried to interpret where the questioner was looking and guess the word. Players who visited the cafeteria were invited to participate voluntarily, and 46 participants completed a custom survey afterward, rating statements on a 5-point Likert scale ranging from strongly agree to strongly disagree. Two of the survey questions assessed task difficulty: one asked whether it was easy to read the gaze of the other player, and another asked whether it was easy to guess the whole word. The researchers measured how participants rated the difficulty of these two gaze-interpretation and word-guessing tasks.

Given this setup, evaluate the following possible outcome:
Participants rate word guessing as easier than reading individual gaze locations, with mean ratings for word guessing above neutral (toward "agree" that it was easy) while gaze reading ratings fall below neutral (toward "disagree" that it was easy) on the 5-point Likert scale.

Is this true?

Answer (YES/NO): NO